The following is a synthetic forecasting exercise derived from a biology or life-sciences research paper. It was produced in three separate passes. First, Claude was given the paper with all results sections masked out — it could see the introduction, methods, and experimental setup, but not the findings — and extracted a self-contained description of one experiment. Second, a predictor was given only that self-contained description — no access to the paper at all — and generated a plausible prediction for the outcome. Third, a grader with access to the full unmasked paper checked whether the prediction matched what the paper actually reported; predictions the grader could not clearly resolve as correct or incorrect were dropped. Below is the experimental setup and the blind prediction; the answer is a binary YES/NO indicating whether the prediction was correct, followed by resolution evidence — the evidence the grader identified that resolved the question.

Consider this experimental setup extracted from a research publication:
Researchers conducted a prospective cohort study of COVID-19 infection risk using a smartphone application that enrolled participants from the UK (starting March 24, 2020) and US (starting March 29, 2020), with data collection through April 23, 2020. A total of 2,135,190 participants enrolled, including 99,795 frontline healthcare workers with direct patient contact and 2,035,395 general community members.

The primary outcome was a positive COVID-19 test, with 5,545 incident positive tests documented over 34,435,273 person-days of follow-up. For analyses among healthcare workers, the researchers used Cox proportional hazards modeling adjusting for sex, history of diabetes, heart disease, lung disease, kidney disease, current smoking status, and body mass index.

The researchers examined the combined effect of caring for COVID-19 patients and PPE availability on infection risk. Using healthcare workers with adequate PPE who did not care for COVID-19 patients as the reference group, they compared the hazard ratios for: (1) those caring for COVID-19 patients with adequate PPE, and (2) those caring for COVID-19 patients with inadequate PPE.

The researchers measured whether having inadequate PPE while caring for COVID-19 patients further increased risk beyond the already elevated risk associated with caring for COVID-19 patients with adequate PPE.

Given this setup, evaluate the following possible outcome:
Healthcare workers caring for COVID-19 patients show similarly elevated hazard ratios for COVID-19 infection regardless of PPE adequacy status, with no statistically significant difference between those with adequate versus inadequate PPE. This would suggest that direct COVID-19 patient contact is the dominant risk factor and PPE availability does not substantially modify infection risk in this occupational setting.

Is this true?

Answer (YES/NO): NO